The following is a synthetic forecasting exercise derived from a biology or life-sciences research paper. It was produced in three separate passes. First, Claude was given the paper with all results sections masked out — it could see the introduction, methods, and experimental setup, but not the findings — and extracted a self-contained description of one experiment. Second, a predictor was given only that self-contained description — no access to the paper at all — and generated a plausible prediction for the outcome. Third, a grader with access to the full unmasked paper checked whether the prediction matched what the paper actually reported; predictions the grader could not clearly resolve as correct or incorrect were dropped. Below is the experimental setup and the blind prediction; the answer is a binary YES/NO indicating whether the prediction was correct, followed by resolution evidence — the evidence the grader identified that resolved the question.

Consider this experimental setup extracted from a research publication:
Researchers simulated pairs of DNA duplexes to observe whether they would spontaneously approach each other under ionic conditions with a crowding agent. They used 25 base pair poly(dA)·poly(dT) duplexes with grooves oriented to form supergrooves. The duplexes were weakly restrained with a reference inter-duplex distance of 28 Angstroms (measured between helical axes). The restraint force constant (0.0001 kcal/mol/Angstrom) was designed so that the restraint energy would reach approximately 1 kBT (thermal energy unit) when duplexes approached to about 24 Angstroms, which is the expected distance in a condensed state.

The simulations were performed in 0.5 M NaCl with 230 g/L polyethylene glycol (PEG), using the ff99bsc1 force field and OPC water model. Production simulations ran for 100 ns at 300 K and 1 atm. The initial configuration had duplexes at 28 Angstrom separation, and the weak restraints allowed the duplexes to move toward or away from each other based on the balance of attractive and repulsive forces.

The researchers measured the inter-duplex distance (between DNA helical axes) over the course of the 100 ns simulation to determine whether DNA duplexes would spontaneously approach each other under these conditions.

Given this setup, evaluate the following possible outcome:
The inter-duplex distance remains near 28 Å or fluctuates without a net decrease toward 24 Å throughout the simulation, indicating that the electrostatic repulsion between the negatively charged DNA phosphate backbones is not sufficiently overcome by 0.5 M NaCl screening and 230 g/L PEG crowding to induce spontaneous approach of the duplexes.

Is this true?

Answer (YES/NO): NO